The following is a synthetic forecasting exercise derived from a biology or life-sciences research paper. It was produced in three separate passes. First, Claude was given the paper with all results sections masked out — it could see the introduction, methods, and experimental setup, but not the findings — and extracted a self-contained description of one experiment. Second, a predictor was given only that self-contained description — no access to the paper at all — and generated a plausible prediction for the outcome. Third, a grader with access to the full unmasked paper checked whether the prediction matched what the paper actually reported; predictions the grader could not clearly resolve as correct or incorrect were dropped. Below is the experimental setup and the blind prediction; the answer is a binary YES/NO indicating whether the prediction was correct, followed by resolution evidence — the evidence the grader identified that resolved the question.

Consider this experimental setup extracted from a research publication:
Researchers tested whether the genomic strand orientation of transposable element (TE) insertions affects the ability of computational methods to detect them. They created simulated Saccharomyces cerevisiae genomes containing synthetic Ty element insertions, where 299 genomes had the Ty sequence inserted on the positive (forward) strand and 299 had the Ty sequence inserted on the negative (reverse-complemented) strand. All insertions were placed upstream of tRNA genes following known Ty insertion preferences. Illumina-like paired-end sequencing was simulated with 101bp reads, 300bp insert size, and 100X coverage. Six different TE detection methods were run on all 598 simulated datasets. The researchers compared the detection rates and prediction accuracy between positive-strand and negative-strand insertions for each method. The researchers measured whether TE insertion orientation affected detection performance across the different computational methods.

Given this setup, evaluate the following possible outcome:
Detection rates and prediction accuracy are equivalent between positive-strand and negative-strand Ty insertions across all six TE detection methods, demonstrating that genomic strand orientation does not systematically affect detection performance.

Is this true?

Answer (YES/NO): NO